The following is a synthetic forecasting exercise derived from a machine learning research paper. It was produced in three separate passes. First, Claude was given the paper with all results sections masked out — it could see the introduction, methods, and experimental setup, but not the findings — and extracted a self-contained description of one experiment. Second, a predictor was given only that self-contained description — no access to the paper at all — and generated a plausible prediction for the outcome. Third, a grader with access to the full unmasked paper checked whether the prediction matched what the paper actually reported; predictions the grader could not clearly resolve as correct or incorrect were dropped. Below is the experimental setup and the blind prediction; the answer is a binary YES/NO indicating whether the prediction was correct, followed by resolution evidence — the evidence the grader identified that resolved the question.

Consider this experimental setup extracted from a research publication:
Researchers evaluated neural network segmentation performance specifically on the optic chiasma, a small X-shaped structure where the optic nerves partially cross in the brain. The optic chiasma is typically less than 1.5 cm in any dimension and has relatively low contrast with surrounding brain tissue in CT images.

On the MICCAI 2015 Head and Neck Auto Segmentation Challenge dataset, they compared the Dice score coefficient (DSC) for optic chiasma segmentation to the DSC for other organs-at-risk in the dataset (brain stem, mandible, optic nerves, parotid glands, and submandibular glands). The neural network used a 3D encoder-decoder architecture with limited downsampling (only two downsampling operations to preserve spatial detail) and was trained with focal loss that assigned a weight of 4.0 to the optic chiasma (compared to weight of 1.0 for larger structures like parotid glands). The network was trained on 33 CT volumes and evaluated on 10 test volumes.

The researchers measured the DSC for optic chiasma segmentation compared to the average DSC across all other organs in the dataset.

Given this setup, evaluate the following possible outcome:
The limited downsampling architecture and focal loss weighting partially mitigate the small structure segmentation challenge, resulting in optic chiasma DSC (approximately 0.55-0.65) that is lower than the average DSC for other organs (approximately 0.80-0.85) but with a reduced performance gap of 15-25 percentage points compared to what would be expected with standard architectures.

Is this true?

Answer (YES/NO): NO